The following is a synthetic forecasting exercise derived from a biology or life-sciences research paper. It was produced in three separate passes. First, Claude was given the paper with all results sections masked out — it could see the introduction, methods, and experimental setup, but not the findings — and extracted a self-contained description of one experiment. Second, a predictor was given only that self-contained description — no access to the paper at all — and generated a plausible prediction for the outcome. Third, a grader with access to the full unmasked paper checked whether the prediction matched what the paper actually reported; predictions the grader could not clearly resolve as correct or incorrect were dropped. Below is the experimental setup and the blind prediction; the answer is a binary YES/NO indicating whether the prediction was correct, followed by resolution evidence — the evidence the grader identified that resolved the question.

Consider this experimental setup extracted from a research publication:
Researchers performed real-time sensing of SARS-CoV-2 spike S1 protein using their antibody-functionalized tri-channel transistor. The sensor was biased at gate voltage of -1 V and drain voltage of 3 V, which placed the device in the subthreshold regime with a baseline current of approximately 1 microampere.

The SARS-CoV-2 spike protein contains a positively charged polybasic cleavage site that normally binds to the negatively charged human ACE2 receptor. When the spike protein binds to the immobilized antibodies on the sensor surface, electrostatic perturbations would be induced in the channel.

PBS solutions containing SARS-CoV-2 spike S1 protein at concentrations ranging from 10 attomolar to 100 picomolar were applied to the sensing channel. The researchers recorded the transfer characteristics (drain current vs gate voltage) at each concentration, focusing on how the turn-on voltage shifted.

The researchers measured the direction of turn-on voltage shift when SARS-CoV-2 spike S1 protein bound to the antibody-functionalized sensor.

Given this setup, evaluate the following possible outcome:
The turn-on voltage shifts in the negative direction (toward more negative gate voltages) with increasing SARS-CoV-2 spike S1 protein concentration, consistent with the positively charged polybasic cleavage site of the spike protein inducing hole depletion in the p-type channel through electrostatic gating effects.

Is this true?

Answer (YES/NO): NO